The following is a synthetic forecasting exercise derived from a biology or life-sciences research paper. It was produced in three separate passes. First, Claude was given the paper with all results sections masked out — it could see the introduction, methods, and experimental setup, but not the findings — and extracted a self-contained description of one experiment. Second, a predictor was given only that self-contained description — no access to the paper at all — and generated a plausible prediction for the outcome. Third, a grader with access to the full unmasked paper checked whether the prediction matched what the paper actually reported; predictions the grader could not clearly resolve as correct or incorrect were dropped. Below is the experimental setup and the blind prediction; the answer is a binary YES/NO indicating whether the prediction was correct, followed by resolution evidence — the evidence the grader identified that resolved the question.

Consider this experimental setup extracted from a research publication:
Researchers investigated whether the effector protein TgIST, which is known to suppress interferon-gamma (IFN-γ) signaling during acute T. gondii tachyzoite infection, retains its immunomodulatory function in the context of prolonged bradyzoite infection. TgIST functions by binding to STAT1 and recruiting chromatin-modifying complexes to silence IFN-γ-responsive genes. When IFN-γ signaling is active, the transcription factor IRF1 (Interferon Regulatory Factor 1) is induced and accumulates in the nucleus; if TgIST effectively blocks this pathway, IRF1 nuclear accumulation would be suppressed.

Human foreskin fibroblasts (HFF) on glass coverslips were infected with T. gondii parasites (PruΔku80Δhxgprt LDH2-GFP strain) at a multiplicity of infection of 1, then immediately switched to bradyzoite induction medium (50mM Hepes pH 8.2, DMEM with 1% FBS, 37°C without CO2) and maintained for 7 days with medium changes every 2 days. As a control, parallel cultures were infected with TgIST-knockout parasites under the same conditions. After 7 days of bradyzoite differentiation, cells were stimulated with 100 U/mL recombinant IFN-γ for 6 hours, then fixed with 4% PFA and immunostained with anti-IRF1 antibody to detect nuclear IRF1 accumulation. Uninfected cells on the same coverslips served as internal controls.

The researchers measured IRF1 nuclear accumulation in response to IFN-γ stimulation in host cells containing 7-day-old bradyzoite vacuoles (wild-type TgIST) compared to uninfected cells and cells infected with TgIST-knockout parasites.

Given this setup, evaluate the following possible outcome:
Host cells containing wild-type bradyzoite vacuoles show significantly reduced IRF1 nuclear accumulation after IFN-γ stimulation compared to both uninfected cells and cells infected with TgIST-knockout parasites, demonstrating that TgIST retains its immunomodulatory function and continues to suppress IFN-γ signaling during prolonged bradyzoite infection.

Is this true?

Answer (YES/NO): YES